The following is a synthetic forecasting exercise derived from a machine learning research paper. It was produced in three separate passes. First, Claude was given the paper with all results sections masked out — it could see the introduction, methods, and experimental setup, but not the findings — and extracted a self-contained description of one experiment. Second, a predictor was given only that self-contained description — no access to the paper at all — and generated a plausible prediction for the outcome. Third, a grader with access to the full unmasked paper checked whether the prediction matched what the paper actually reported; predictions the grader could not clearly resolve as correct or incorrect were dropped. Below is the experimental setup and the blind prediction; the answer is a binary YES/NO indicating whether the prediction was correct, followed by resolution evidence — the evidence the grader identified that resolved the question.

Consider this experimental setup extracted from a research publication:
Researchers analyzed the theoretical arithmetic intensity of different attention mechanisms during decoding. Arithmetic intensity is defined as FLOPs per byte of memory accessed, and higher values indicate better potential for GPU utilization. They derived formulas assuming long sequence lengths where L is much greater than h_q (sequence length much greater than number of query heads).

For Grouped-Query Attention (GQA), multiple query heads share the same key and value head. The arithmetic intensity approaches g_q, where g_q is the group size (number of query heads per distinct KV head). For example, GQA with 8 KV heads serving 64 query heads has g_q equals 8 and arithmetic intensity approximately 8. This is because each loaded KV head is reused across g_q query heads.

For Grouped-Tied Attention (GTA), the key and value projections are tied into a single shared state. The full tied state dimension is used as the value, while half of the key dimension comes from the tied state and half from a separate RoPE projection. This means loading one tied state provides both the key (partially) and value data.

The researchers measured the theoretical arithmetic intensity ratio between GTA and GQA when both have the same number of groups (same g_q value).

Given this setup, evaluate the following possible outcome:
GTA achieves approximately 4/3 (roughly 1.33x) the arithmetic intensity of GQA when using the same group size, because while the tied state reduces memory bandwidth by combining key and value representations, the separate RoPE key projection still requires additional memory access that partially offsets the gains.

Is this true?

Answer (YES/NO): NO